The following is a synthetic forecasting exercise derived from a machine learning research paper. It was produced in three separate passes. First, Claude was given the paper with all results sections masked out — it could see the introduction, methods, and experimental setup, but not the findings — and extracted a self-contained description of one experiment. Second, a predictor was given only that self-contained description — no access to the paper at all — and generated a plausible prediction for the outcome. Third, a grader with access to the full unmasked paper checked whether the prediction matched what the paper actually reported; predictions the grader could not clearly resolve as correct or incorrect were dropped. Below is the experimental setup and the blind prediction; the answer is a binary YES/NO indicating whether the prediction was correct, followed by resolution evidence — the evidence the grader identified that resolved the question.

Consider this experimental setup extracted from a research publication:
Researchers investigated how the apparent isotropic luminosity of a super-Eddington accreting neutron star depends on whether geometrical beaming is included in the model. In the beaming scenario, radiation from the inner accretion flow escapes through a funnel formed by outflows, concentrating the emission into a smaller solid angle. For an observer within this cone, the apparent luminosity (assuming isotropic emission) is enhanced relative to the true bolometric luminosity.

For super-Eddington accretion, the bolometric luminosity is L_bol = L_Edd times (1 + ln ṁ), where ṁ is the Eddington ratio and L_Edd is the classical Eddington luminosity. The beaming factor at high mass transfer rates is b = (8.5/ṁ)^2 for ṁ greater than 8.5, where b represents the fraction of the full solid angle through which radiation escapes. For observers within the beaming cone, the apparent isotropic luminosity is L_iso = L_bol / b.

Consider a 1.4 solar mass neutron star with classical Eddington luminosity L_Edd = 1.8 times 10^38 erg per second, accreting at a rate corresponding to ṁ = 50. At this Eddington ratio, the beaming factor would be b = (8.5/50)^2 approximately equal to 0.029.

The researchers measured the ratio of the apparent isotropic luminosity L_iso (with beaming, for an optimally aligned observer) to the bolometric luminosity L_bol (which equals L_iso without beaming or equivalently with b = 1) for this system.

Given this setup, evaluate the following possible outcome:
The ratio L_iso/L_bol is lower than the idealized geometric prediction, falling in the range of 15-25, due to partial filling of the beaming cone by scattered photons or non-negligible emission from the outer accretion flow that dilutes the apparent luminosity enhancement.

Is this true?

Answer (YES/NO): NO